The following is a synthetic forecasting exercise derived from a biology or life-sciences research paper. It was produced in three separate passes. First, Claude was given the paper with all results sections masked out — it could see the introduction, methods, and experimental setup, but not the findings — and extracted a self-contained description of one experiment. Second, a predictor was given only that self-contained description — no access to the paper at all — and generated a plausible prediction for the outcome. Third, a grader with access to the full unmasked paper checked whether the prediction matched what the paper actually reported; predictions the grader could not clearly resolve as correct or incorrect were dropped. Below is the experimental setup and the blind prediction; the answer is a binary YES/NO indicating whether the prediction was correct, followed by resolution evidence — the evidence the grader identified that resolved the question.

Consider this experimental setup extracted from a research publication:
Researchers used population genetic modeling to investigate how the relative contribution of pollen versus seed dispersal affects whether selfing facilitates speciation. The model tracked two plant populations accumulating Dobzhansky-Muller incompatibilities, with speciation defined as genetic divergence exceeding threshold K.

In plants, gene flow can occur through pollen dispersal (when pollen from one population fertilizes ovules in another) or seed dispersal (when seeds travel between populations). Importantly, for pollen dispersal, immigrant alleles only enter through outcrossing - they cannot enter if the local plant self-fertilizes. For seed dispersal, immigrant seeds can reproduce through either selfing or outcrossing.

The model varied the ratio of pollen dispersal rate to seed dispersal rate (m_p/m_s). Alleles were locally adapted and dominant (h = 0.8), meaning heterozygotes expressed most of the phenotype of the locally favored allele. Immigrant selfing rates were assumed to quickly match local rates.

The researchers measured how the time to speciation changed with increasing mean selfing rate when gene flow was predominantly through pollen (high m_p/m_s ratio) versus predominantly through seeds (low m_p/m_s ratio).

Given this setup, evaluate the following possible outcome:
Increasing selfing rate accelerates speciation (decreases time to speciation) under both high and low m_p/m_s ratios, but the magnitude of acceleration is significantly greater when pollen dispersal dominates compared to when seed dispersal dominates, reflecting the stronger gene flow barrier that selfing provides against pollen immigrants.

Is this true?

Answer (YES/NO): NO